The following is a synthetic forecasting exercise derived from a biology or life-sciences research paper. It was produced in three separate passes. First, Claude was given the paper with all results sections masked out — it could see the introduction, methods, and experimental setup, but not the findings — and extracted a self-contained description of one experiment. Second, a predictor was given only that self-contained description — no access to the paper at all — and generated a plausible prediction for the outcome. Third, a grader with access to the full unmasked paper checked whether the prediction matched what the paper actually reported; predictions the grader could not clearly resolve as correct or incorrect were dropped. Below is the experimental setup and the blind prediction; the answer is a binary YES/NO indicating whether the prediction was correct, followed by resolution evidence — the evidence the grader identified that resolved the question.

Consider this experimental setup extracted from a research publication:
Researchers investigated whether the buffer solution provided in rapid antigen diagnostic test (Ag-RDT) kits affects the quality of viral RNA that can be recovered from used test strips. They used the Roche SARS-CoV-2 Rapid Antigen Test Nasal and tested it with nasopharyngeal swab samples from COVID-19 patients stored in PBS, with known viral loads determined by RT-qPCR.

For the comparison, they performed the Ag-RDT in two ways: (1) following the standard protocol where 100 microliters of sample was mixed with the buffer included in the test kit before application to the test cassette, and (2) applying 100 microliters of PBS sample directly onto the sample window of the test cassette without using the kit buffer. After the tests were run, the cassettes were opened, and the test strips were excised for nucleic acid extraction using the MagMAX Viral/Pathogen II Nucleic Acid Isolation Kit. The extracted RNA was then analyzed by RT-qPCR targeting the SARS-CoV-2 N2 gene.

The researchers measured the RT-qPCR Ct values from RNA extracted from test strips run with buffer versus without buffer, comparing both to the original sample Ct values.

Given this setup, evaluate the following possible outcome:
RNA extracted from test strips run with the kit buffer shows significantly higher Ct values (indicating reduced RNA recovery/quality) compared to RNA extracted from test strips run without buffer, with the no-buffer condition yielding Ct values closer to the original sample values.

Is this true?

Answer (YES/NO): YES